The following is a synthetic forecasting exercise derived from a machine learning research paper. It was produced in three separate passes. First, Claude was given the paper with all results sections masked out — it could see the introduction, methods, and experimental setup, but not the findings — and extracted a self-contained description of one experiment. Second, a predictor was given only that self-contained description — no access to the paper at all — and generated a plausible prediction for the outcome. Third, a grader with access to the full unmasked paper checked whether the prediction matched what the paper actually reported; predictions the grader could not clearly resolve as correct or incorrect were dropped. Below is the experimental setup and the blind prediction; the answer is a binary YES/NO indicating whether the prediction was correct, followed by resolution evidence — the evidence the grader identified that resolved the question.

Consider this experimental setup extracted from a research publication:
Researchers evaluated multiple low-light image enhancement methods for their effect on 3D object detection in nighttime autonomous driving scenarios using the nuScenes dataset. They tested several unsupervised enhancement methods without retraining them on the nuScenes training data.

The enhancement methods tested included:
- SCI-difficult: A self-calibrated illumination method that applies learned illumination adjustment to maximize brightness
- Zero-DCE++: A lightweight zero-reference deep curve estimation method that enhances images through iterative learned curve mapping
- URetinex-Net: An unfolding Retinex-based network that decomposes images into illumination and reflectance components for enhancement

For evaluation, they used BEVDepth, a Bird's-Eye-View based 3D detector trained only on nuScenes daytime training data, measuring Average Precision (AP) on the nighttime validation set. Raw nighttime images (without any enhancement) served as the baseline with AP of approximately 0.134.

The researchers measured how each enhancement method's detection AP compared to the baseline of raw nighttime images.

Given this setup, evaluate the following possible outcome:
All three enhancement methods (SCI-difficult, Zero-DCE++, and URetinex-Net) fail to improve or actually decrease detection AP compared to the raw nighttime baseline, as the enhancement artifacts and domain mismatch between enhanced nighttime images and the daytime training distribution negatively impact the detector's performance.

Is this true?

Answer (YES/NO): YES